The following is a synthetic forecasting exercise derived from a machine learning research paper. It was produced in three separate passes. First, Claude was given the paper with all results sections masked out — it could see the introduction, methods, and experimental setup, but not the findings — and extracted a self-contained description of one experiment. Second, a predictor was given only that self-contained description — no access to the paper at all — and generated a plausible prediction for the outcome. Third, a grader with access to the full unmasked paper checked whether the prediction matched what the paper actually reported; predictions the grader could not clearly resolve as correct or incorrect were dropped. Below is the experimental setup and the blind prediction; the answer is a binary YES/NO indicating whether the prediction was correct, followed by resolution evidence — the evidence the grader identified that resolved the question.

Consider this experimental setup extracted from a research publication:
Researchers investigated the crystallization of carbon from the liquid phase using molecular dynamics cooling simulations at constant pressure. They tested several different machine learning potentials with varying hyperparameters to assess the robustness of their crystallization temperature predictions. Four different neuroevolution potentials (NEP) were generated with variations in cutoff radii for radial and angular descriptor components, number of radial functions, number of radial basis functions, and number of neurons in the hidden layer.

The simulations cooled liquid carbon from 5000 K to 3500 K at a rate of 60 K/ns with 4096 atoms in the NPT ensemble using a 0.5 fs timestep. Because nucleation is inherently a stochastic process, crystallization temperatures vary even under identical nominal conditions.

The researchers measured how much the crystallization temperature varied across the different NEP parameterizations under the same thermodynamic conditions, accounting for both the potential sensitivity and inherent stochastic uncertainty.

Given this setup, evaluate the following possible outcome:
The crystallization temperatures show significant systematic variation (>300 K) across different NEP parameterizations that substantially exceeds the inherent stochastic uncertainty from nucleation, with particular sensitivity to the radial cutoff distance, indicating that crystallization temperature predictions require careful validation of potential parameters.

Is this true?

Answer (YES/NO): NO